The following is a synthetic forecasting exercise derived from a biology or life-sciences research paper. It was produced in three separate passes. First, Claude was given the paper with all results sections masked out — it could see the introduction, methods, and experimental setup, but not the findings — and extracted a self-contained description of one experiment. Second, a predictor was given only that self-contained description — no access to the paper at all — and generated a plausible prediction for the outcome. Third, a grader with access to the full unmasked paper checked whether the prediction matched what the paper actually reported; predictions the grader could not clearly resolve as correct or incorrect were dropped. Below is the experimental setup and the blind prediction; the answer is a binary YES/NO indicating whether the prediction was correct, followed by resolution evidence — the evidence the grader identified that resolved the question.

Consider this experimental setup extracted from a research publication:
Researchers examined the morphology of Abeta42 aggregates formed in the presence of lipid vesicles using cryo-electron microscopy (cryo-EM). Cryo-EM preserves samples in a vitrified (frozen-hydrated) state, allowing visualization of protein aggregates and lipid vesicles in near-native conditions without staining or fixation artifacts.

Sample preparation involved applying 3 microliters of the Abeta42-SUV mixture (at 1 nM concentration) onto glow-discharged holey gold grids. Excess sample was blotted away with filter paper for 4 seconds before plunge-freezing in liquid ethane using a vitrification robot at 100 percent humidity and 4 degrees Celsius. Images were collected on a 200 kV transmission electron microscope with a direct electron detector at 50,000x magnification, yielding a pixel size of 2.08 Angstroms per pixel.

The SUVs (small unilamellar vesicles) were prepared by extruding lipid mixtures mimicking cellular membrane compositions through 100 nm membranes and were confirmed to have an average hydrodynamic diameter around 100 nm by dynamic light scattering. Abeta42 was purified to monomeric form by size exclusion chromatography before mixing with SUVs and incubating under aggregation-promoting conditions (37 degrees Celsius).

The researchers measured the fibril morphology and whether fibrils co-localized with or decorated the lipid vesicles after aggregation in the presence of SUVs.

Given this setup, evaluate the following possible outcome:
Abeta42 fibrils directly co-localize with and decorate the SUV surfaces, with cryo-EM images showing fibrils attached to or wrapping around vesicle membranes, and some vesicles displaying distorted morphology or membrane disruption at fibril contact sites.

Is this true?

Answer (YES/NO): NO